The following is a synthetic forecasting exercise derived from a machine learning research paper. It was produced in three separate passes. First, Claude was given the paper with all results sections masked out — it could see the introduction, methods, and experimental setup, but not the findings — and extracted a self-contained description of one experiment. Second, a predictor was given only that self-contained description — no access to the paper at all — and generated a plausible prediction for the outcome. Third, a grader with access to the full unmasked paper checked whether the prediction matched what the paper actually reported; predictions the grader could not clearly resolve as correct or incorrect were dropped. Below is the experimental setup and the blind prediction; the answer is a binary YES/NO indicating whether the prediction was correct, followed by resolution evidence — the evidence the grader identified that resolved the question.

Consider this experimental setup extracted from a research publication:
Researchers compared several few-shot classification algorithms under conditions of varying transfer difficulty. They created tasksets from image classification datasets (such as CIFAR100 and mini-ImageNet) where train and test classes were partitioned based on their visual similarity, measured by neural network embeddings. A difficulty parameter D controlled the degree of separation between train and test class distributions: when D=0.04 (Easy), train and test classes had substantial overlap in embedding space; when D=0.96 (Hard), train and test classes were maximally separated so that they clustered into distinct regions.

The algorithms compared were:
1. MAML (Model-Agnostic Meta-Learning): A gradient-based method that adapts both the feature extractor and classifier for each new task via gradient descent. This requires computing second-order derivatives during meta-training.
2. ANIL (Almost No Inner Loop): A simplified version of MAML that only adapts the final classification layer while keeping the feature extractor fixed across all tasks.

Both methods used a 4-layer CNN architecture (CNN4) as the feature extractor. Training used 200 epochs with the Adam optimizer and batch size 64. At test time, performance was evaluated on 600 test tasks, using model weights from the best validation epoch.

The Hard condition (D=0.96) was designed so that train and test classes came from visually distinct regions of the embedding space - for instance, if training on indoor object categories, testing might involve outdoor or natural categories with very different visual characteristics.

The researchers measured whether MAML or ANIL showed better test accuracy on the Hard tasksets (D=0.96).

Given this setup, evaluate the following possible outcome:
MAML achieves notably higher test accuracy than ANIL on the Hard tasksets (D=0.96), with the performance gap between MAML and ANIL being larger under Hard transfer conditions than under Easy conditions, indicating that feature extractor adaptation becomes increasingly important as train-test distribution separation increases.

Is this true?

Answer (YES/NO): YES